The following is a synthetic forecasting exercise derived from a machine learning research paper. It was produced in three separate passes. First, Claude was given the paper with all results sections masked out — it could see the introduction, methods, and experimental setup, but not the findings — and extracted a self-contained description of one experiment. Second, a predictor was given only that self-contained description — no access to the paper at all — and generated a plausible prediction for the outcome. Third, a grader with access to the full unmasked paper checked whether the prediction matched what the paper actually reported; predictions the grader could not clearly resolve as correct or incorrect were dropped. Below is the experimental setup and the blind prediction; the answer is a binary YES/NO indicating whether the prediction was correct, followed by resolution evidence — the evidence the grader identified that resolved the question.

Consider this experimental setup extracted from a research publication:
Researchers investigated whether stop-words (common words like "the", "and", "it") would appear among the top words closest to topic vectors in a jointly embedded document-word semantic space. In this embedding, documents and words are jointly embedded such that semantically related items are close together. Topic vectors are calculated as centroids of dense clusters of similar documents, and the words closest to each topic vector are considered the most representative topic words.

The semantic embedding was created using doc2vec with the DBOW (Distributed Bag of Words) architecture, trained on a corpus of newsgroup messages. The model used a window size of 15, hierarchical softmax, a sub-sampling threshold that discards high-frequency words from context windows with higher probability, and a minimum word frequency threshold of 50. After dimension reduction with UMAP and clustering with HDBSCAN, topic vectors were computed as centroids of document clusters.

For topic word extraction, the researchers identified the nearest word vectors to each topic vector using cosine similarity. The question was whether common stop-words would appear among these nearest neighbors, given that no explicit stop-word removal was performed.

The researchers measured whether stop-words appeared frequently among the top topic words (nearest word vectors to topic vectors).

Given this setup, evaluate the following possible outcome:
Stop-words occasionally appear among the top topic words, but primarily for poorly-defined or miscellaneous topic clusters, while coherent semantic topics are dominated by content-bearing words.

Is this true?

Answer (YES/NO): NO